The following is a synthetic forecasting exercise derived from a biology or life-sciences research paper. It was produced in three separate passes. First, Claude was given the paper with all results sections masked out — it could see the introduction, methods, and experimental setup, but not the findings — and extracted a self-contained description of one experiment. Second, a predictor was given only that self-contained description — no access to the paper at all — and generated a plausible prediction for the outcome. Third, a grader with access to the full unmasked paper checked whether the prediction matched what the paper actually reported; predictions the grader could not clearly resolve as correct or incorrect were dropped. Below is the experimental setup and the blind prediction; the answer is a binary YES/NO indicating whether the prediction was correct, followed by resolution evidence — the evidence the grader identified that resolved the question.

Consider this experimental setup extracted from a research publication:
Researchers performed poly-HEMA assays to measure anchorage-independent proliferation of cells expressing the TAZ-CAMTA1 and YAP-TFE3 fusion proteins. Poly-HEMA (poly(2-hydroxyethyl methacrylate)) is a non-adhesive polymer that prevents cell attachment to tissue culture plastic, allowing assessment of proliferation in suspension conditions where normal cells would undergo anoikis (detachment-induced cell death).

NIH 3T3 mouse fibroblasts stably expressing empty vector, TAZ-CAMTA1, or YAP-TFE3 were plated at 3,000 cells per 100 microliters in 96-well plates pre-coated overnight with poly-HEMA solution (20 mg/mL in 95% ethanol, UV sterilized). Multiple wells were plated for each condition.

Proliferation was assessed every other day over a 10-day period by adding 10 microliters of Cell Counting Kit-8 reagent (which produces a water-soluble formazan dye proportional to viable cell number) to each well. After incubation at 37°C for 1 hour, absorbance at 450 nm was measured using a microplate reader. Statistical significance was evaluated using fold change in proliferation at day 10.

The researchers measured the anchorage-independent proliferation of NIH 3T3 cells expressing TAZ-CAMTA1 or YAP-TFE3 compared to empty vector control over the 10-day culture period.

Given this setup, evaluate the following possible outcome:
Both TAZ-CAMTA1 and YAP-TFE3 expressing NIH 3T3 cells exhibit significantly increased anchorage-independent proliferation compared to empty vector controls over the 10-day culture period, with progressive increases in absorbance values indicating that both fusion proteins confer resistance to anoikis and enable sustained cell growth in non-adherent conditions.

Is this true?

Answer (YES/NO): YES